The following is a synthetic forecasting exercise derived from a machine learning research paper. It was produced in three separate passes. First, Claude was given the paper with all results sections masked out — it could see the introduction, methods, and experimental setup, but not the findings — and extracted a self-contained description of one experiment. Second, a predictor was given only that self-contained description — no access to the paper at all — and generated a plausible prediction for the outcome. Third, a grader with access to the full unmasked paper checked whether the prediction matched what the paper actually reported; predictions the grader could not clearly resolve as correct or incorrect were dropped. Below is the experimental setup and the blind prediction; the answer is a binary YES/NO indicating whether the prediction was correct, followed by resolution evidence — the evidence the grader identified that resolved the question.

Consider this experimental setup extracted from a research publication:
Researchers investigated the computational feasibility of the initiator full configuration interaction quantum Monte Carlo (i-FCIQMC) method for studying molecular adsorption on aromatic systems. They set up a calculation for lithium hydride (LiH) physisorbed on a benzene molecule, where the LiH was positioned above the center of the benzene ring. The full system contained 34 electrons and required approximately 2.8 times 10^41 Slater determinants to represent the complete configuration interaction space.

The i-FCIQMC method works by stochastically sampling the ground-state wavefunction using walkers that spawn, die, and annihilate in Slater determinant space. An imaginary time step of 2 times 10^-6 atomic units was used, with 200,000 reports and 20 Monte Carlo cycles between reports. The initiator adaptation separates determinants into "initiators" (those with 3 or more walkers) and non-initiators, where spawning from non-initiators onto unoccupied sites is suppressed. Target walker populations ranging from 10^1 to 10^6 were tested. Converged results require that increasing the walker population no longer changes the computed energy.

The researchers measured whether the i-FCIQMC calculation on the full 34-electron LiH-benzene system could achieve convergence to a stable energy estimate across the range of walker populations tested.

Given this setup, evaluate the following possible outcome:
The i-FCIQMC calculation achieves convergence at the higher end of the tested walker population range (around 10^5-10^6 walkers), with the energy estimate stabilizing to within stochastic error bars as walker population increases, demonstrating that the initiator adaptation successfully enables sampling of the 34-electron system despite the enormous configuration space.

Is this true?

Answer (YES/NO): NO